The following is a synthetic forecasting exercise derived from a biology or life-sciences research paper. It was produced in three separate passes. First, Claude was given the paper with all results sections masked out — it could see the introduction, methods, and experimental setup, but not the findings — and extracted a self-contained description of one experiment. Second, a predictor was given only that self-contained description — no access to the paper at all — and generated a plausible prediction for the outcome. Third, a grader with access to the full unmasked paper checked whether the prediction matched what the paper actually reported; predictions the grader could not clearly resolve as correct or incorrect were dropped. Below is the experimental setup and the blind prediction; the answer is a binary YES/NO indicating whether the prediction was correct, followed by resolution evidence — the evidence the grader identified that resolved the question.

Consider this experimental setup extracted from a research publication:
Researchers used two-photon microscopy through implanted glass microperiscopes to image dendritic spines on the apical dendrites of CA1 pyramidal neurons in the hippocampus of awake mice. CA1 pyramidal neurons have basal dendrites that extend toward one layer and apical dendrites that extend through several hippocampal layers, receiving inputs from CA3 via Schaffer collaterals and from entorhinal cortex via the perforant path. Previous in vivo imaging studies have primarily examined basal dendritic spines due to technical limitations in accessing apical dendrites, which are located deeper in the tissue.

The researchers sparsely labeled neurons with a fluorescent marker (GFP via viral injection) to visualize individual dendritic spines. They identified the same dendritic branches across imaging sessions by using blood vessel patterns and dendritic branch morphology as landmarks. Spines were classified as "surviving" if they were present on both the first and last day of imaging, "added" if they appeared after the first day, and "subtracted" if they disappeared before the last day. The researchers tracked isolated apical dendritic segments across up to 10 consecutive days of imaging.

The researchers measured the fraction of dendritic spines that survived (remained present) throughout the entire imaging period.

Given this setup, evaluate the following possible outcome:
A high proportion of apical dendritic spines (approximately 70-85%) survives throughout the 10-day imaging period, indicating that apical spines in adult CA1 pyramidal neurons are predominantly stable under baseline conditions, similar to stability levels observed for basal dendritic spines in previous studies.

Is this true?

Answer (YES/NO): YES